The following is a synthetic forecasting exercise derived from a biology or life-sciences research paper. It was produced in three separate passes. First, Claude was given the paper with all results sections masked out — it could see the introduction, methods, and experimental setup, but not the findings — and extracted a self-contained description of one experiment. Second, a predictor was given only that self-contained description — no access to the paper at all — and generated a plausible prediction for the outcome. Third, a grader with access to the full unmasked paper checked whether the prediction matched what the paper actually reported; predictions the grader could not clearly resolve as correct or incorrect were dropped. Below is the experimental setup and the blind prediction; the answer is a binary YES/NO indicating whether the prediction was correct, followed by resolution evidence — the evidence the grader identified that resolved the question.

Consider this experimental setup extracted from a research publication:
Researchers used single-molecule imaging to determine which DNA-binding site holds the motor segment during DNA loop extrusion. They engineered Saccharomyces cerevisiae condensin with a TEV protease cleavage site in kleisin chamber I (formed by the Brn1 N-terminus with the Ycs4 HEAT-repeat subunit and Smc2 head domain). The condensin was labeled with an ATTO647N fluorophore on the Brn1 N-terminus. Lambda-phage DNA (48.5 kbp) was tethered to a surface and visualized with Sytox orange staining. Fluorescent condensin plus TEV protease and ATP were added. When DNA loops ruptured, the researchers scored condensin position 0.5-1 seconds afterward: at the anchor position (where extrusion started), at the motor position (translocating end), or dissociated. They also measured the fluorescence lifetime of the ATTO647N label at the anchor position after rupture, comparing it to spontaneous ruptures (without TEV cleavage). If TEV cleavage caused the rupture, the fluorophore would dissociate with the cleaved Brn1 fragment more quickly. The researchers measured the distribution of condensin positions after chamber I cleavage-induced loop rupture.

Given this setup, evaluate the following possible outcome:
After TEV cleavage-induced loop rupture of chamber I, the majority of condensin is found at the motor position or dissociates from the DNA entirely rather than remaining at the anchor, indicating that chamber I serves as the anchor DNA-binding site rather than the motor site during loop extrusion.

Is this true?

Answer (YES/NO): NO